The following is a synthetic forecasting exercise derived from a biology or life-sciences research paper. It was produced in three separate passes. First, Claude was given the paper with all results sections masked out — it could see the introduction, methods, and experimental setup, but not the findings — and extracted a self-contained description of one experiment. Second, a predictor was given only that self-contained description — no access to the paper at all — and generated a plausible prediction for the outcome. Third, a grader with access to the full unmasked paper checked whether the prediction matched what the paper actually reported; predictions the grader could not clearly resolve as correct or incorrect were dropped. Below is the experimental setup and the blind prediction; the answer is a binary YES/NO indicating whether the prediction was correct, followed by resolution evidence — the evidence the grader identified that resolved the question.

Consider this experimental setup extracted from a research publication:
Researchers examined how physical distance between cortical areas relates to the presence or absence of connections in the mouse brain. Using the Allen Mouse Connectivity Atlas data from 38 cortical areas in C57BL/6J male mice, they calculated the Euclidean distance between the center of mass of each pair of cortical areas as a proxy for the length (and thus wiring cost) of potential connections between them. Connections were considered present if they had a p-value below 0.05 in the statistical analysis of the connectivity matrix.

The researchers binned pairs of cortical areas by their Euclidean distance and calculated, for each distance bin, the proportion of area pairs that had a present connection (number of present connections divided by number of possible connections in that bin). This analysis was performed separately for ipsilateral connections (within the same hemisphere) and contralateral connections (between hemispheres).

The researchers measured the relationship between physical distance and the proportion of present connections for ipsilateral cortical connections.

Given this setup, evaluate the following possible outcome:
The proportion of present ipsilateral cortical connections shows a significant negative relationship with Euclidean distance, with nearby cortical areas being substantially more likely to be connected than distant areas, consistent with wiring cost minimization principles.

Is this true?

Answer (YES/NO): YES